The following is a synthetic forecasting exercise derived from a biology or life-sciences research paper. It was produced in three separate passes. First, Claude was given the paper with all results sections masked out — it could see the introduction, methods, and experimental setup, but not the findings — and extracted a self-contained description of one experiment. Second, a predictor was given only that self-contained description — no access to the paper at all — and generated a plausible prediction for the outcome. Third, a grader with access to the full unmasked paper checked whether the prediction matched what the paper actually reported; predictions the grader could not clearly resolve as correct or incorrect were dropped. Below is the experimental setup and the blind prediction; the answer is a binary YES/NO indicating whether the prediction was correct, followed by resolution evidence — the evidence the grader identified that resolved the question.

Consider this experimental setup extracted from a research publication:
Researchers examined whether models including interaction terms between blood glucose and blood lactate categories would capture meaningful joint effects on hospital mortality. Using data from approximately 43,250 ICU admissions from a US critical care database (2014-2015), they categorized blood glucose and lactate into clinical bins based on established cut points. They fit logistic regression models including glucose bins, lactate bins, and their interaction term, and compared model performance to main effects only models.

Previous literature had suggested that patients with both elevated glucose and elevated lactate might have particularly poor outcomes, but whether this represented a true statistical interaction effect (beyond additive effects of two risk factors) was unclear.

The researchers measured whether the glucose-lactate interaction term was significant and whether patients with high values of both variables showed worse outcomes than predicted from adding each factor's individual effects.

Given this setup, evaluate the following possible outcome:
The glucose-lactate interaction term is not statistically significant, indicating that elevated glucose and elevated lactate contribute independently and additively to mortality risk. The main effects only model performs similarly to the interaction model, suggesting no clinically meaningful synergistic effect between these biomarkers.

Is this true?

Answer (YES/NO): NO